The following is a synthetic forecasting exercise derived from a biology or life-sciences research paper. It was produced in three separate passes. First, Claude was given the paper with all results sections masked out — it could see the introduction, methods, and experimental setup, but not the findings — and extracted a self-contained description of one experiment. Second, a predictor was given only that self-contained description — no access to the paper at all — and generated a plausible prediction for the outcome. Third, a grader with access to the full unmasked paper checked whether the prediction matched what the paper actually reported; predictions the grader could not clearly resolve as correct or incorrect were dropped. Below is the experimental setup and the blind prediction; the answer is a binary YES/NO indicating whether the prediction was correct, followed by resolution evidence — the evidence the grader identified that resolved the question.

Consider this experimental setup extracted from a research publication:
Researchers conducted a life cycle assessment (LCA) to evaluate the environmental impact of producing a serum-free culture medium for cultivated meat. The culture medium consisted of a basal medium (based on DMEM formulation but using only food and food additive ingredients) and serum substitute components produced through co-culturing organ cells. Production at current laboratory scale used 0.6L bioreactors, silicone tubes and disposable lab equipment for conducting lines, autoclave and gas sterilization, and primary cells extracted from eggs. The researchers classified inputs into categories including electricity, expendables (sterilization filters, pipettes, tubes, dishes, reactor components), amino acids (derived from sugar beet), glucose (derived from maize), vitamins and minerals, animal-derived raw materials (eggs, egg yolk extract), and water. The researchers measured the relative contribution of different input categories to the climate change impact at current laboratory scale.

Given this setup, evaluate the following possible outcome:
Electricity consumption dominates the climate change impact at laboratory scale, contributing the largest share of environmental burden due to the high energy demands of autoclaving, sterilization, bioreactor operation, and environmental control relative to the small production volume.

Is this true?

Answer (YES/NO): YES